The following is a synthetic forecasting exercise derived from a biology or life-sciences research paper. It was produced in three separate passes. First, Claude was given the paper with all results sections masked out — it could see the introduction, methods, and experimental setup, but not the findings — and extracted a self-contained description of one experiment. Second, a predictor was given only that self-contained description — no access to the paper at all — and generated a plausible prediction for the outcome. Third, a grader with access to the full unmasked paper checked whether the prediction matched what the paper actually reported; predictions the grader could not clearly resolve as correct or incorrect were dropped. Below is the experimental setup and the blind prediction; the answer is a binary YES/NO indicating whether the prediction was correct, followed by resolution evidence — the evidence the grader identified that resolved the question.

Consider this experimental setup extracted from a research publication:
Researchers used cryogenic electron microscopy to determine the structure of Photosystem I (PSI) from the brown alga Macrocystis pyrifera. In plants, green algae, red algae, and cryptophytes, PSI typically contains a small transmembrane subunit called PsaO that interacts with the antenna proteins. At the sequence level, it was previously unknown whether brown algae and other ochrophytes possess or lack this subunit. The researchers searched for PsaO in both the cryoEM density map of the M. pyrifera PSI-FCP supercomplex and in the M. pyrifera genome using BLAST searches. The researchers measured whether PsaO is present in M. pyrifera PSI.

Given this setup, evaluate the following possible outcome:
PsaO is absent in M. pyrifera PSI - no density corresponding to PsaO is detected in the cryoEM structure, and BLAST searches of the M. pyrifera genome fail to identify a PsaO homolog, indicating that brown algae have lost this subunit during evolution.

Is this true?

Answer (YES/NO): YES